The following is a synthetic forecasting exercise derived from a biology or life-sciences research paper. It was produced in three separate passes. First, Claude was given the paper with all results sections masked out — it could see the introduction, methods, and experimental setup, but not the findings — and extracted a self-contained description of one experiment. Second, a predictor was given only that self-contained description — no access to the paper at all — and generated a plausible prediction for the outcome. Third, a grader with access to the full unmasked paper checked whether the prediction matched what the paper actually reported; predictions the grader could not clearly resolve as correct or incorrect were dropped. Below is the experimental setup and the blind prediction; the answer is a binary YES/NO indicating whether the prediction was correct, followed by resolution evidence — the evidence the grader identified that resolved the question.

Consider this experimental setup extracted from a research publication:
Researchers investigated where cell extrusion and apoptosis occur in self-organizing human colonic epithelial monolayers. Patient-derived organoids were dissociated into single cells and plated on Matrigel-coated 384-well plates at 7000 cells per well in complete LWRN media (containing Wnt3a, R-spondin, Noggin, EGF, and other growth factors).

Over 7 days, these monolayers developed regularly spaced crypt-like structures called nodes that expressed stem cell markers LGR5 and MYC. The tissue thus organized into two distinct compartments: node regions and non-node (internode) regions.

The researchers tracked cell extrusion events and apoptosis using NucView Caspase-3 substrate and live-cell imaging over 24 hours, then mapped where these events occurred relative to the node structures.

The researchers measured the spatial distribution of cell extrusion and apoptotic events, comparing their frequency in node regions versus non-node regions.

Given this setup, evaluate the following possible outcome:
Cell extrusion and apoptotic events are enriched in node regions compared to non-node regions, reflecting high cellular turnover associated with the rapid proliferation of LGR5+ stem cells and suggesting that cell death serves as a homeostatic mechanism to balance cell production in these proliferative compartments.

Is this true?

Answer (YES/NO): NO